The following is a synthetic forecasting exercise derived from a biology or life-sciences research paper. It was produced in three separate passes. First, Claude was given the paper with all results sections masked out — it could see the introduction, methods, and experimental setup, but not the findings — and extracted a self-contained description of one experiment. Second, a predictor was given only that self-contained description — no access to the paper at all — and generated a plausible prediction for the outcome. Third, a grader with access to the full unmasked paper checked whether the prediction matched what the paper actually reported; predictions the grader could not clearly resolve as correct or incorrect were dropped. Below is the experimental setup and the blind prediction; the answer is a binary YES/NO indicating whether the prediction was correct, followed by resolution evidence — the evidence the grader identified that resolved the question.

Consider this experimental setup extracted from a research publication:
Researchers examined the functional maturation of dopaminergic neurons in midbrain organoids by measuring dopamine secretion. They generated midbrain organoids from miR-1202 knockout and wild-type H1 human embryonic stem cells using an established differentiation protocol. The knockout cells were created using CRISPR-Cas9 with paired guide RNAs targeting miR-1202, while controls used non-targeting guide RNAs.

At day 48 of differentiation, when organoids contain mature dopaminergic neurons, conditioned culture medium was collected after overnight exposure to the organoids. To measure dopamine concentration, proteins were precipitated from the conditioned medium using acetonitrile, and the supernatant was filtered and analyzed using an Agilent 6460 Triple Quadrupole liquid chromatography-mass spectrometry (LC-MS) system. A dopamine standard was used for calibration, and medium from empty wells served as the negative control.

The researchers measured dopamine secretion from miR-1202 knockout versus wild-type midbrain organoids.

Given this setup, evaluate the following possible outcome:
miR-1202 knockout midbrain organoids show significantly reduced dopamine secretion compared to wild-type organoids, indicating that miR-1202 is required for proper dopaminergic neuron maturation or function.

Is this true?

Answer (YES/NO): NO